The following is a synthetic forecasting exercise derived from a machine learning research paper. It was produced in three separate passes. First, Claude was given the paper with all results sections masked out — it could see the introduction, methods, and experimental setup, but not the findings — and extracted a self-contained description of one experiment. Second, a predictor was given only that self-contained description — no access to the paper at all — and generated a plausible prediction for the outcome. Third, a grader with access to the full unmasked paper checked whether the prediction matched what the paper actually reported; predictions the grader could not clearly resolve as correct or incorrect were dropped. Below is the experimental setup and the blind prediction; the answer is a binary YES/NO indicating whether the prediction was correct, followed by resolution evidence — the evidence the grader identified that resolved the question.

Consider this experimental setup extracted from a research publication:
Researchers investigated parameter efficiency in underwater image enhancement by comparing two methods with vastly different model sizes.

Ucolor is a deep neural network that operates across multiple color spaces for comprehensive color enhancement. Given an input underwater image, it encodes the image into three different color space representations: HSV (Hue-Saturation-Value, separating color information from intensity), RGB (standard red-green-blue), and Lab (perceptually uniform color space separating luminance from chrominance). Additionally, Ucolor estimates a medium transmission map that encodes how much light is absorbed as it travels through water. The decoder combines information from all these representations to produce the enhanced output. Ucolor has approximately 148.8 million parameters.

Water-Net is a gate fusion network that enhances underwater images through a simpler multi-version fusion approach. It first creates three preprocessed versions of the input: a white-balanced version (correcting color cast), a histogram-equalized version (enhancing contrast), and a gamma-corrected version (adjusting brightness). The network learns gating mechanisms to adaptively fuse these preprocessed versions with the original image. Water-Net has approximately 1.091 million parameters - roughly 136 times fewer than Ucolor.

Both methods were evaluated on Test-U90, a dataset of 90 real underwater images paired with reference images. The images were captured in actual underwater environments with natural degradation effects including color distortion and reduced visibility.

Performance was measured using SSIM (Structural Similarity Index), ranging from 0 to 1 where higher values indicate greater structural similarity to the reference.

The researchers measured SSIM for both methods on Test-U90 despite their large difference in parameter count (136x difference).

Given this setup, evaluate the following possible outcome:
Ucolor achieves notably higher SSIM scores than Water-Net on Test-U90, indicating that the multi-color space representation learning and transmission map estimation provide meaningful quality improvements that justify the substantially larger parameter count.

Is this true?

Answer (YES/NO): NO